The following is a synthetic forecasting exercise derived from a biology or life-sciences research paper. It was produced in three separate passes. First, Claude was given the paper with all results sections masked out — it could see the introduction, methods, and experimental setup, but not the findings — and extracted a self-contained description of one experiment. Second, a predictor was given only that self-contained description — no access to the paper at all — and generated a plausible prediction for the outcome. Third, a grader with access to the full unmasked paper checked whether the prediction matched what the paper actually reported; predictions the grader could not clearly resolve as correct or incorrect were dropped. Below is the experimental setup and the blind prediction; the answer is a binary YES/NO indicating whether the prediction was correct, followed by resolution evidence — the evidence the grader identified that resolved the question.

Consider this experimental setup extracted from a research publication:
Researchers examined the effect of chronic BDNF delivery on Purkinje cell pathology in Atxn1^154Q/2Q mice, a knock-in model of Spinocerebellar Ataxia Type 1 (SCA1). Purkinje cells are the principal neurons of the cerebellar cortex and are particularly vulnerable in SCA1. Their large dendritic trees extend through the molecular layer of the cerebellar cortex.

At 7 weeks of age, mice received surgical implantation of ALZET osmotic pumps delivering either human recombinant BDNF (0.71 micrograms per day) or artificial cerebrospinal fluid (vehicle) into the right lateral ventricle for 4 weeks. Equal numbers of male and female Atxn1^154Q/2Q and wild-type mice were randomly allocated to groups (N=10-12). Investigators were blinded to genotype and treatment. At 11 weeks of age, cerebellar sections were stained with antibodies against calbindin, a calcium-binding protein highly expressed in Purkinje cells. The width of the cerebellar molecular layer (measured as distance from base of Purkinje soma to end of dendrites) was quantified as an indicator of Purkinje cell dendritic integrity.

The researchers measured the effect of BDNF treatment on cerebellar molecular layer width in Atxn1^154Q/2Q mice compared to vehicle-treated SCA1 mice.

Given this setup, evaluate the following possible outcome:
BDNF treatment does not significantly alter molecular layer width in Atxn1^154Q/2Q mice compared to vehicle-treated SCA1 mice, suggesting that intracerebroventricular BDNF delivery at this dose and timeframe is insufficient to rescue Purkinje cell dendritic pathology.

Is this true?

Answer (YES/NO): YES